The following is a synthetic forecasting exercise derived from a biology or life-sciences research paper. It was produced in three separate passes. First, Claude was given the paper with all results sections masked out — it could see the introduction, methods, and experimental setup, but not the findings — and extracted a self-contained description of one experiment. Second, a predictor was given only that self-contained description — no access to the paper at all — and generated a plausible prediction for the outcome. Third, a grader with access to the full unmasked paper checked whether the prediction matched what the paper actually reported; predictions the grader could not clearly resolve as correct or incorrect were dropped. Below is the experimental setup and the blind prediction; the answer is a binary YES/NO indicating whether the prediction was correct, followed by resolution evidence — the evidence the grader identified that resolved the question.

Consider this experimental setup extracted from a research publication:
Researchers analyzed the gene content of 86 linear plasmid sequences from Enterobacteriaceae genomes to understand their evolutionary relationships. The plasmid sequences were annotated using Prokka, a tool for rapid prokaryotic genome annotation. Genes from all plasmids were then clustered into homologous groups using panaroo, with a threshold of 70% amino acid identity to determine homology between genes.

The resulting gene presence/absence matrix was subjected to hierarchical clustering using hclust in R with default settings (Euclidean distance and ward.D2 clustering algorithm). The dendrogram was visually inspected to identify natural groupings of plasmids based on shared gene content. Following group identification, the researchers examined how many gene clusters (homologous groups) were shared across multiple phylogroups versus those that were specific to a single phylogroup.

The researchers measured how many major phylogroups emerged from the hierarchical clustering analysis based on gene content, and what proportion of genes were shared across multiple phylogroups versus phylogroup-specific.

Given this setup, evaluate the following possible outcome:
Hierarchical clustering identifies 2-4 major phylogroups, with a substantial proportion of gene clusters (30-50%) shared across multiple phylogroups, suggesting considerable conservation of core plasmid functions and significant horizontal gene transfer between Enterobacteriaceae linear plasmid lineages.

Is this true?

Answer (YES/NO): NO